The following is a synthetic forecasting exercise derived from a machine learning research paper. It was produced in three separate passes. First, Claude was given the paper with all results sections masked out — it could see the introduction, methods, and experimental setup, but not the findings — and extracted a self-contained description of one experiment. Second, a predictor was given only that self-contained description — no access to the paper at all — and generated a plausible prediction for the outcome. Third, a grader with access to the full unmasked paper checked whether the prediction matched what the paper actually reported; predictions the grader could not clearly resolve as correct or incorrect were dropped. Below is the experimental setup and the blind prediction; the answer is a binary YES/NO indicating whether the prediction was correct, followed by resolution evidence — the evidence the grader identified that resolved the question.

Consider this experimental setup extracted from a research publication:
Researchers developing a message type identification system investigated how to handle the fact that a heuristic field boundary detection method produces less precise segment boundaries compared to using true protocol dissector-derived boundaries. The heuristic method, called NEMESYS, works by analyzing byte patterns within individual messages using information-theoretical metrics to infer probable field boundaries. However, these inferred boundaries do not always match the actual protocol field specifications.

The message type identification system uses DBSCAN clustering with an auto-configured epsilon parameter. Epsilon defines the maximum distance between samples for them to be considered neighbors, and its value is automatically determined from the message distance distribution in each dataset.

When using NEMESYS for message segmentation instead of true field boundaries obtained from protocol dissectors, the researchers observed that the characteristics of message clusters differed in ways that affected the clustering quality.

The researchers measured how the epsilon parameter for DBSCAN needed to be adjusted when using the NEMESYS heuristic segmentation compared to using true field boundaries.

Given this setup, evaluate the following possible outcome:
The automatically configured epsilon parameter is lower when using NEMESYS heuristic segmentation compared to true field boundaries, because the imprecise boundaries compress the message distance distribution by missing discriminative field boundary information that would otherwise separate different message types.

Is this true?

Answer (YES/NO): YES